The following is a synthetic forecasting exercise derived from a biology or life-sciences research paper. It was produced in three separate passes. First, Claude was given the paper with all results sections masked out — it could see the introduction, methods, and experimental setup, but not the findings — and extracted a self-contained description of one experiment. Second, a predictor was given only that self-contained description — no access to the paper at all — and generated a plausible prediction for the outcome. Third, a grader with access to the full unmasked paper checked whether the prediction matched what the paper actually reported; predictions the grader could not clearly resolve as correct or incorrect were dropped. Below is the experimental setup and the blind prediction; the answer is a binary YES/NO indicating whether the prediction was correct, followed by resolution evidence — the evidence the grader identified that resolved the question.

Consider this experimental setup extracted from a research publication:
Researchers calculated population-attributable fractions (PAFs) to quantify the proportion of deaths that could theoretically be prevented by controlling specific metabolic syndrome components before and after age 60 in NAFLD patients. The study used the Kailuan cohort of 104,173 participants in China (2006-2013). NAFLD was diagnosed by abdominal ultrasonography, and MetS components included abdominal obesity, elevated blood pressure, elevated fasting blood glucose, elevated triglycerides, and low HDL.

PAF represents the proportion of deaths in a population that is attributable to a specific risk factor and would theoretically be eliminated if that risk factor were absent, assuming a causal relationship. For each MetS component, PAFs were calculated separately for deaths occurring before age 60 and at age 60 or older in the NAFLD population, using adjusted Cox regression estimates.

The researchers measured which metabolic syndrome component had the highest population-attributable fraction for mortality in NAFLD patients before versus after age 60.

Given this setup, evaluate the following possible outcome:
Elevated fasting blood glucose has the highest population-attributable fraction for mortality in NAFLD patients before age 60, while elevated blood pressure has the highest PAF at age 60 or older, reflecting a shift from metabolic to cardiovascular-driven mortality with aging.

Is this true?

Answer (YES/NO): NO